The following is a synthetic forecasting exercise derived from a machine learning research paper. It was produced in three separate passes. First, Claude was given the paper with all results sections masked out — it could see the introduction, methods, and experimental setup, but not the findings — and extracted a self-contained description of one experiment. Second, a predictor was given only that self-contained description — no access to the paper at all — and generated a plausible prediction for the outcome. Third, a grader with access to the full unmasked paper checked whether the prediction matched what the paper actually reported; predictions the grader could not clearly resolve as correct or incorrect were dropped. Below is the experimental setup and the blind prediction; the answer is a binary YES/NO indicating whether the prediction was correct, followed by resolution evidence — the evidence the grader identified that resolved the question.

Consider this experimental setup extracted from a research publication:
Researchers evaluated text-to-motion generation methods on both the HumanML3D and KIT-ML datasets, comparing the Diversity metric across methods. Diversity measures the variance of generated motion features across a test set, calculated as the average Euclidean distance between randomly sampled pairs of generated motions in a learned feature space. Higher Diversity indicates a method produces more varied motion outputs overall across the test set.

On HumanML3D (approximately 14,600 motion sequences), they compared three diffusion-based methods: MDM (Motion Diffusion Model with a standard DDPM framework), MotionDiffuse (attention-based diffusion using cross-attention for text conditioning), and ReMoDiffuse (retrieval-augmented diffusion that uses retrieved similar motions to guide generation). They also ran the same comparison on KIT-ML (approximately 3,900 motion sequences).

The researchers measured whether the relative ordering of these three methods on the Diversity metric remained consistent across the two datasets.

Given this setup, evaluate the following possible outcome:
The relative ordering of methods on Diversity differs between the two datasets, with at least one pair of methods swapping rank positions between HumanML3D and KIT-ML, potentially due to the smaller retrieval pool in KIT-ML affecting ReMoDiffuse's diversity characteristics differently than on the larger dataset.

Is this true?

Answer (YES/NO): YES